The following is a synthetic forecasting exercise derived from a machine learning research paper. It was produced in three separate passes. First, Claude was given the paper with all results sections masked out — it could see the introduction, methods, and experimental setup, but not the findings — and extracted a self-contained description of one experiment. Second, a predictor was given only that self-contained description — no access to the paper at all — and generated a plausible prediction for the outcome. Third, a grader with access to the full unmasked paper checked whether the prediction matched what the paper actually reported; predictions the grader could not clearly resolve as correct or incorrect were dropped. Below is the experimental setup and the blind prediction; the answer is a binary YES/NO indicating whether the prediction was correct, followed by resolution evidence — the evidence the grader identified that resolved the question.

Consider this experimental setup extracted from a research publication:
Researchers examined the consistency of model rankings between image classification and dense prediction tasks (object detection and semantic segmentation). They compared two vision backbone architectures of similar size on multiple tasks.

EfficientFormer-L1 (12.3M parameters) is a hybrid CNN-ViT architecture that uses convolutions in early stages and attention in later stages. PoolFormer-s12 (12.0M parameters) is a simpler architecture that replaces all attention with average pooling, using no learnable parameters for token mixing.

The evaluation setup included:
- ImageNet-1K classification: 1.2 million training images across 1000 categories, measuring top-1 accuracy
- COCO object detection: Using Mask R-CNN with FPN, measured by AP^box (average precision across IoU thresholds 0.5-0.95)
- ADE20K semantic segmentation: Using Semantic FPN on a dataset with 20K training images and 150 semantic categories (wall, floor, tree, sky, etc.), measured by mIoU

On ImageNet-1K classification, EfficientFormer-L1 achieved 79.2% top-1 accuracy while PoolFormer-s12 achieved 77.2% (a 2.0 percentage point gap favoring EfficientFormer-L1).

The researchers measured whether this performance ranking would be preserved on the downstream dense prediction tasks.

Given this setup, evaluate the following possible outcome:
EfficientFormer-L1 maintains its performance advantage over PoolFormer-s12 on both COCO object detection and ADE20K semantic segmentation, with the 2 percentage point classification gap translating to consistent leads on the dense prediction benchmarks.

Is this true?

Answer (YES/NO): YES